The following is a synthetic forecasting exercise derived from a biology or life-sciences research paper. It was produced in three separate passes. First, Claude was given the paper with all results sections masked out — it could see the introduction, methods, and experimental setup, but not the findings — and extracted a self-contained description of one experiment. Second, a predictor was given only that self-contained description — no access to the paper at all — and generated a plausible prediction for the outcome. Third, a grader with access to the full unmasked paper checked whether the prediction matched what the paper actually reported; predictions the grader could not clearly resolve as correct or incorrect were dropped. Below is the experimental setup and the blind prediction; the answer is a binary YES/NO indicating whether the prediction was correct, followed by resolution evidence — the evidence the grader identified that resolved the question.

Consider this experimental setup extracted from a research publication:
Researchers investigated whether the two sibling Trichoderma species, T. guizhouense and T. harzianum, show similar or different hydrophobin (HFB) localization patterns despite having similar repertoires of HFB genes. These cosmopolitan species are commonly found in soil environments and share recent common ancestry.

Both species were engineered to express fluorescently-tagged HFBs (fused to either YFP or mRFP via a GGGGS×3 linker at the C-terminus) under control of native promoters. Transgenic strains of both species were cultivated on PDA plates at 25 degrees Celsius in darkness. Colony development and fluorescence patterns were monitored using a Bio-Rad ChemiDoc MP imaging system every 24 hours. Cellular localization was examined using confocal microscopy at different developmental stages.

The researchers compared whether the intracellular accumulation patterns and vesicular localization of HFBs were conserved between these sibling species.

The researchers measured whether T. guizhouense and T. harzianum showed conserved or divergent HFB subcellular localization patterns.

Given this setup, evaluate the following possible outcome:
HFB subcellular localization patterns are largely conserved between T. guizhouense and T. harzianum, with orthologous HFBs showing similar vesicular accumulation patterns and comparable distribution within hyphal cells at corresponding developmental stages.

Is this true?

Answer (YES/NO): YES